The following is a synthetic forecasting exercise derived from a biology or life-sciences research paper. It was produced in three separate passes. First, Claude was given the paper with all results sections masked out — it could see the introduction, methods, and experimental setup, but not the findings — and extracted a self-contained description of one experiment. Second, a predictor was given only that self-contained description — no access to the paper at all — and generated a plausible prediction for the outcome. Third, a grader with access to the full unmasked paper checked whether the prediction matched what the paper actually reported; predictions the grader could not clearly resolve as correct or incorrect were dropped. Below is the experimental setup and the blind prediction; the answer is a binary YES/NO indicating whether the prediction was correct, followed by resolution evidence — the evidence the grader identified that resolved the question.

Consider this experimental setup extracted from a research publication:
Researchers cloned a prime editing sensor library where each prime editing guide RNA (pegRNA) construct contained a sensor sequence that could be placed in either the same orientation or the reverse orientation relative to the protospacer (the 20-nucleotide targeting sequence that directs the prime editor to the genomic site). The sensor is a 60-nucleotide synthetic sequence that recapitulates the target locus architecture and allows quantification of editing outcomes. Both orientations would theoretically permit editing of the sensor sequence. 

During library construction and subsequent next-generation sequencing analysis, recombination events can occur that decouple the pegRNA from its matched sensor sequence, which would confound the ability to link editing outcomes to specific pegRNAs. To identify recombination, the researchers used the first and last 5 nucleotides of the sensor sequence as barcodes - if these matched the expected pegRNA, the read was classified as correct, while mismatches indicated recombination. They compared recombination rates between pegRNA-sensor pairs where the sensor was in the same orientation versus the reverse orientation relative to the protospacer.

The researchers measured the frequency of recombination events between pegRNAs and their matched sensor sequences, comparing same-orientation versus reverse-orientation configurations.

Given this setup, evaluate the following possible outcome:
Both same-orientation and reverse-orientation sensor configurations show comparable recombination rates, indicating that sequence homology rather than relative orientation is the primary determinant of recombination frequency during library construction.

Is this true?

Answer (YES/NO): NO